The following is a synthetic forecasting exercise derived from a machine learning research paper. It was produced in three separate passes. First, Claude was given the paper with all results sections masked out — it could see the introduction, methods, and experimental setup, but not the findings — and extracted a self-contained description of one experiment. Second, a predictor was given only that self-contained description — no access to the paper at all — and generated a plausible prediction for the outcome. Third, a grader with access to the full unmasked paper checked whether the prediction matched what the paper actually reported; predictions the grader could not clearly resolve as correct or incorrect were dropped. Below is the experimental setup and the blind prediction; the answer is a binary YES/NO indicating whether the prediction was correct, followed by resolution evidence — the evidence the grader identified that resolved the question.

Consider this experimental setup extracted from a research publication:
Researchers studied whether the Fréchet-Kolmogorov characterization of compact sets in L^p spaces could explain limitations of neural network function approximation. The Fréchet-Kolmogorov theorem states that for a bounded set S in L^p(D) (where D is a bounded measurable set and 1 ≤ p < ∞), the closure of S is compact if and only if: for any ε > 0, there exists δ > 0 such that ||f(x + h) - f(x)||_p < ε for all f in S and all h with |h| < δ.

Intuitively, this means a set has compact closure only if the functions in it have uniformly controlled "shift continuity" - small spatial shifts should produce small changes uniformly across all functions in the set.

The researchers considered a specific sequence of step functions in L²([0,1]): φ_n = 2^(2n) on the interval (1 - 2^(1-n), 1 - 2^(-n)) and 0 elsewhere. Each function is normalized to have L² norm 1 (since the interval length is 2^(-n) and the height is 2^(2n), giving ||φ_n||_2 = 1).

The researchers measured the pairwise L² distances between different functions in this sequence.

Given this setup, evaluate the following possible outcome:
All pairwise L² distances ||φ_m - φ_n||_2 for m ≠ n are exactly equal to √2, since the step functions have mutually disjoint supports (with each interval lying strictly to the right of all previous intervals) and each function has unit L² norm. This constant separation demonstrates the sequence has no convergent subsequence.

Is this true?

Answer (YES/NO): YES